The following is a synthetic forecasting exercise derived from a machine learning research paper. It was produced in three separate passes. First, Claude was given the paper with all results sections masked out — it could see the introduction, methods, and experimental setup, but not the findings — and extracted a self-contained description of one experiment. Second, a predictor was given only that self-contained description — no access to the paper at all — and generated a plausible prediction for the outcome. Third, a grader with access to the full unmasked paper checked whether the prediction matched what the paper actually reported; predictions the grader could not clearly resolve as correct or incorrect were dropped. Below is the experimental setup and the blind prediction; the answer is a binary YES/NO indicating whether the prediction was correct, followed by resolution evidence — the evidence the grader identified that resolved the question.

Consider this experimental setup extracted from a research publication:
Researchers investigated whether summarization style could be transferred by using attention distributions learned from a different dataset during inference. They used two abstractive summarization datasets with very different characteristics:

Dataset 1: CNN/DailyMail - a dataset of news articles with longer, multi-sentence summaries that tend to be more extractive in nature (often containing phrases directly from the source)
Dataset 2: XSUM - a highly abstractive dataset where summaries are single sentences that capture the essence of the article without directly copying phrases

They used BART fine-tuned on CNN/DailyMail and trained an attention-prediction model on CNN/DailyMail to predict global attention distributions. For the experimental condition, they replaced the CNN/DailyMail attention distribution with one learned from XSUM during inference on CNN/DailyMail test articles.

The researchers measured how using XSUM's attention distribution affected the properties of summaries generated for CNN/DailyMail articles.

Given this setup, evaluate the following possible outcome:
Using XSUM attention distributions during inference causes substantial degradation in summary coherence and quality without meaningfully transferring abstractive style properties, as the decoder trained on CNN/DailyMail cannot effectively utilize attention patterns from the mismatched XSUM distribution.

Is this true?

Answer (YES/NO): NO